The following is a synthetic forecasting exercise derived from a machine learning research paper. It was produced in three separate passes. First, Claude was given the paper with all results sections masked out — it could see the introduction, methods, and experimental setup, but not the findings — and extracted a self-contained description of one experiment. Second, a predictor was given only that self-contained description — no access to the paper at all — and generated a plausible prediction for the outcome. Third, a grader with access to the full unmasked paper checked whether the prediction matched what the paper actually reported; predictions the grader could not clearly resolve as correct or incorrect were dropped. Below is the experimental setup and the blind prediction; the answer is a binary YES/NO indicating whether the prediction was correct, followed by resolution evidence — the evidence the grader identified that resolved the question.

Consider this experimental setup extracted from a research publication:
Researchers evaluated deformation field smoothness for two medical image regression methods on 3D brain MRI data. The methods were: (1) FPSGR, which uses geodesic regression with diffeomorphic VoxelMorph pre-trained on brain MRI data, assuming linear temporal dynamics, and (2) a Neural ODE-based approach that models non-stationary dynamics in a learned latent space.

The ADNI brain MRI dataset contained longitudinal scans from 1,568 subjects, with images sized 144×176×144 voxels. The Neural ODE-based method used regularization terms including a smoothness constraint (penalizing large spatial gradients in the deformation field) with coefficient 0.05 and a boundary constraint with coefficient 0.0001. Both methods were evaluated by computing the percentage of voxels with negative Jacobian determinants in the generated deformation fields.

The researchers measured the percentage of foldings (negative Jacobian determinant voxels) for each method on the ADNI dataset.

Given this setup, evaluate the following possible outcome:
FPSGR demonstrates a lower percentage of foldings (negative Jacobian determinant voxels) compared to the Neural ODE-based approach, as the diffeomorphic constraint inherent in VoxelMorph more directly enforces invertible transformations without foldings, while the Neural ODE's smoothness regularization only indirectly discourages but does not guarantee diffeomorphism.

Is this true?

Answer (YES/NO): YES